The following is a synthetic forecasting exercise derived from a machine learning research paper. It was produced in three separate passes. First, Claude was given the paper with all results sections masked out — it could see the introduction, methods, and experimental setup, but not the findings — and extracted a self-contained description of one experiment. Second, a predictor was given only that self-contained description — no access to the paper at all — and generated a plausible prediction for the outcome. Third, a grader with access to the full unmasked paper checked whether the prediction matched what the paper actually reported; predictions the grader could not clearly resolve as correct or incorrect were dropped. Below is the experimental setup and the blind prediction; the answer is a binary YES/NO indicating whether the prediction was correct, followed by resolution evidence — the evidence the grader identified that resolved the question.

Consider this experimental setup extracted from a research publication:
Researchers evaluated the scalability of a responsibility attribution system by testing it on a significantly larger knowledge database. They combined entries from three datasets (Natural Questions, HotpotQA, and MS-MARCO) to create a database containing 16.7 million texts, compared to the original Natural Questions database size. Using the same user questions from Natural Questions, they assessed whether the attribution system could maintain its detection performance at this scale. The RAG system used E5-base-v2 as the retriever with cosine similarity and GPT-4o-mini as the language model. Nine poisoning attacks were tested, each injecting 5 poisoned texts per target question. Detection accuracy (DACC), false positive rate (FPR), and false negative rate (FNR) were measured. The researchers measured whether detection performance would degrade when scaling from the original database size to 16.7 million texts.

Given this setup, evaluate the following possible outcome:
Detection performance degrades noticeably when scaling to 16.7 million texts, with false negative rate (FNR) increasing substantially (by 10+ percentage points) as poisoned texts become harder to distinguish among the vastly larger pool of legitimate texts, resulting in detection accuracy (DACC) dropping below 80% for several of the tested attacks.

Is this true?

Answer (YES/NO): NO